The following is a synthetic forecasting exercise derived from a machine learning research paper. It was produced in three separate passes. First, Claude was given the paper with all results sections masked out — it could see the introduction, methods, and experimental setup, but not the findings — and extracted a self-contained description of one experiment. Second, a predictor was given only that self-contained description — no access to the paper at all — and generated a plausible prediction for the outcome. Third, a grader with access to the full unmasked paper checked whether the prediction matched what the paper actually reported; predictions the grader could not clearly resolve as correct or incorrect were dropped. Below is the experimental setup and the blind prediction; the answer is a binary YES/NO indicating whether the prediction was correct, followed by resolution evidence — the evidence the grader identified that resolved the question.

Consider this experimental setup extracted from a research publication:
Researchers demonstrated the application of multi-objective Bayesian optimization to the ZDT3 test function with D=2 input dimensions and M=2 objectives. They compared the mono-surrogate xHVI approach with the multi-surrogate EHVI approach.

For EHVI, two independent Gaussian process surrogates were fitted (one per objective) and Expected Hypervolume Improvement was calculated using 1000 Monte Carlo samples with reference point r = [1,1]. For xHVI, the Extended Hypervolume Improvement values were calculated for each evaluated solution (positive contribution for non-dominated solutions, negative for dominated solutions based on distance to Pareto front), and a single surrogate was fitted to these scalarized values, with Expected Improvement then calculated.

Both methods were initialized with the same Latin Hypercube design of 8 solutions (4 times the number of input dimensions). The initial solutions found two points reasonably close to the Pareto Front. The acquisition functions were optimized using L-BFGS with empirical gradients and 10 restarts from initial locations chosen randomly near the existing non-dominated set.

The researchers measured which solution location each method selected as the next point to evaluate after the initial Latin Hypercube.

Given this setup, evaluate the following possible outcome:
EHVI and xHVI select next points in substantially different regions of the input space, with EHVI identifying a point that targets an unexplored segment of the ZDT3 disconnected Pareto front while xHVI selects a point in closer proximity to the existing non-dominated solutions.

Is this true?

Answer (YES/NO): NO